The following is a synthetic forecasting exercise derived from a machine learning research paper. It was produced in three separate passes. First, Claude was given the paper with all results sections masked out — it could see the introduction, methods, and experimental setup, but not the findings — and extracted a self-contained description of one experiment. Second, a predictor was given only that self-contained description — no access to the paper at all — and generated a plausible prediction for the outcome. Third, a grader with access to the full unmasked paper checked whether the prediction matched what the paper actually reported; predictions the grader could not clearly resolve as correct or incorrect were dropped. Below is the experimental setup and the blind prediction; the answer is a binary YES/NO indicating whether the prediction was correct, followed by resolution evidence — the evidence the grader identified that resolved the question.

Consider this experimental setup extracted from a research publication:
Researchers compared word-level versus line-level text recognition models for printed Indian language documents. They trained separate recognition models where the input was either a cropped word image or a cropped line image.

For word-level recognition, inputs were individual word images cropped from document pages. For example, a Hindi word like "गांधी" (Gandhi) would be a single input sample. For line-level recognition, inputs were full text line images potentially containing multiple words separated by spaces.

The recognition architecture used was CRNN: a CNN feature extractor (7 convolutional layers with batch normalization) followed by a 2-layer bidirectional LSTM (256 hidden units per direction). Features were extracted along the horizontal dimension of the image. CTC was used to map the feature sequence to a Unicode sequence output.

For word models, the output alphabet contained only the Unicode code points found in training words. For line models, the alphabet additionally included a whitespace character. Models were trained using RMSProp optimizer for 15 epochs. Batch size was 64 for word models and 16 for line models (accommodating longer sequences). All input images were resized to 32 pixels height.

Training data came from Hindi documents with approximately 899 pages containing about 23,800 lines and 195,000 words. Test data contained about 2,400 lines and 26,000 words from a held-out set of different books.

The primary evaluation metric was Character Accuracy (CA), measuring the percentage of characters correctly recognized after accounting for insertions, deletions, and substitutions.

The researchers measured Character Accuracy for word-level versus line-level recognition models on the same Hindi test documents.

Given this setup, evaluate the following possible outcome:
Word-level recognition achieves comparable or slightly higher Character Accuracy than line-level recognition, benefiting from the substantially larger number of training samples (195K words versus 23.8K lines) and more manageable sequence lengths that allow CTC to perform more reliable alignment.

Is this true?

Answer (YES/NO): NO